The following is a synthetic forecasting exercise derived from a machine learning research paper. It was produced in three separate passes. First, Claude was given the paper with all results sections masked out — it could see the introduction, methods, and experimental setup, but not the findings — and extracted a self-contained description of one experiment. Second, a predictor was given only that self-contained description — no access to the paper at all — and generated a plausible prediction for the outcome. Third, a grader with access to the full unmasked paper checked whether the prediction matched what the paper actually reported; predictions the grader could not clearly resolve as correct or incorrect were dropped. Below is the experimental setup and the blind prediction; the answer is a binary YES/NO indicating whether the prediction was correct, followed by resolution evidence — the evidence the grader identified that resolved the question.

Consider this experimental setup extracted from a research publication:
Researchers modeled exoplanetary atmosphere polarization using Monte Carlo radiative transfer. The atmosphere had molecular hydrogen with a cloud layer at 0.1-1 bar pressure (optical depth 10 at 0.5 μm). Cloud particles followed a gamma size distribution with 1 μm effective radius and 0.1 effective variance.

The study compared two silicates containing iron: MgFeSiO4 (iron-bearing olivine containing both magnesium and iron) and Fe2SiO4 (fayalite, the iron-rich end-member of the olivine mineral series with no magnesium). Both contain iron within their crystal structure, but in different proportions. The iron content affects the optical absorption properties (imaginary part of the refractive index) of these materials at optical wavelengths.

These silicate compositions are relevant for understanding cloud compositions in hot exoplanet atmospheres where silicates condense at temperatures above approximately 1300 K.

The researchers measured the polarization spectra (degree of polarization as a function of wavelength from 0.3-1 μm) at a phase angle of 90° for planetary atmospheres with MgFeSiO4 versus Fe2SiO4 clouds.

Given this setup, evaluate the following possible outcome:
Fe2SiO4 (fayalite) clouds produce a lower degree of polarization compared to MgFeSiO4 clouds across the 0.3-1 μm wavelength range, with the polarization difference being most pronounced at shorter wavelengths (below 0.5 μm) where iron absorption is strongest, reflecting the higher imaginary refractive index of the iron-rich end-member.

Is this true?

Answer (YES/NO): NO